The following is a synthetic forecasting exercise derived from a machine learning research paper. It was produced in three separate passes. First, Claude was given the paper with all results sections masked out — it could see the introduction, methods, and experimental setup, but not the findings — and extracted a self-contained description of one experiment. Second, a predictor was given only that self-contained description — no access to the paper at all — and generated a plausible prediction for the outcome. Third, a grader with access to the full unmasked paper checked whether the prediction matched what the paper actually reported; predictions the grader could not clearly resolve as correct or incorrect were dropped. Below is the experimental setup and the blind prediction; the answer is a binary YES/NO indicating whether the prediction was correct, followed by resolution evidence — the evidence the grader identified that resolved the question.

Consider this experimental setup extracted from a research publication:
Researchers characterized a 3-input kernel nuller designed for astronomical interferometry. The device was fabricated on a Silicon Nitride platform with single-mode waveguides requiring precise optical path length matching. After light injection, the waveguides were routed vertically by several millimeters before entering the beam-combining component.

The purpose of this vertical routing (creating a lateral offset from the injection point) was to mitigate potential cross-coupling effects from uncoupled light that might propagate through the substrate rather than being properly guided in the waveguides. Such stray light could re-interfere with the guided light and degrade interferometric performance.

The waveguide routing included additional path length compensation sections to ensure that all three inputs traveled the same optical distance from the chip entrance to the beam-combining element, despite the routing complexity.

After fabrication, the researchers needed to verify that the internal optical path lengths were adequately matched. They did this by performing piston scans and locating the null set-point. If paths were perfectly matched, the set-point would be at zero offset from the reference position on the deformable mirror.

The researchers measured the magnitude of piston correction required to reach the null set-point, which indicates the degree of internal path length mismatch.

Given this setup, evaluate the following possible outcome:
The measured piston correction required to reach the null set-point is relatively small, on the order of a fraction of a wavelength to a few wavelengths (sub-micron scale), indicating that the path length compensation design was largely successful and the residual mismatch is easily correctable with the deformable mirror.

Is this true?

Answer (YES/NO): YES